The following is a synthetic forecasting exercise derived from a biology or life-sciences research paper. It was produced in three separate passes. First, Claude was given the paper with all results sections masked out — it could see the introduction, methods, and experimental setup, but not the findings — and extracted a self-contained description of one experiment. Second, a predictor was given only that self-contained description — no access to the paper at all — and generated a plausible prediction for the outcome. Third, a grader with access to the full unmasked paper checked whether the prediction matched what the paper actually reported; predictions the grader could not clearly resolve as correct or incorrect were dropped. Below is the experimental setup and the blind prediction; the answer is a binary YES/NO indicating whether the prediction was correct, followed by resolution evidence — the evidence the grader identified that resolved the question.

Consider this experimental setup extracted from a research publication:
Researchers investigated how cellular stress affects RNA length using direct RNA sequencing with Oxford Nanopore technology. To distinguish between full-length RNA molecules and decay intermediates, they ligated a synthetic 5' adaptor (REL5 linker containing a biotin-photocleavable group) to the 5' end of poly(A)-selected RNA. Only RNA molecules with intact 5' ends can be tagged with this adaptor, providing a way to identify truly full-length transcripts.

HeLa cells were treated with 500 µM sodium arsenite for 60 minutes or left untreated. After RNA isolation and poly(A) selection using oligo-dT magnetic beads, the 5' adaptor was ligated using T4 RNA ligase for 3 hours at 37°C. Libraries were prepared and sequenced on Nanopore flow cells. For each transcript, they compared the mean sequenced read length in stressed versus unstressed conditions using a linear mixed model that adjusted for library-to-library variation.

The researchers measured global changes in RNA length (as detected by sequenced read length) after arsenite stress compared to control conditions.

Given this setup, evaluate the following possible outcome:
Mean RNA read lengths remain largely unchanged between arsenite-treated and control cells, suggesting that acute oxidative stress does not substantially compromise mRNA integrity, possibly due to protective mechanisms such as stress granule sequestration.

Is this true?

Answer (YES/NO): NO